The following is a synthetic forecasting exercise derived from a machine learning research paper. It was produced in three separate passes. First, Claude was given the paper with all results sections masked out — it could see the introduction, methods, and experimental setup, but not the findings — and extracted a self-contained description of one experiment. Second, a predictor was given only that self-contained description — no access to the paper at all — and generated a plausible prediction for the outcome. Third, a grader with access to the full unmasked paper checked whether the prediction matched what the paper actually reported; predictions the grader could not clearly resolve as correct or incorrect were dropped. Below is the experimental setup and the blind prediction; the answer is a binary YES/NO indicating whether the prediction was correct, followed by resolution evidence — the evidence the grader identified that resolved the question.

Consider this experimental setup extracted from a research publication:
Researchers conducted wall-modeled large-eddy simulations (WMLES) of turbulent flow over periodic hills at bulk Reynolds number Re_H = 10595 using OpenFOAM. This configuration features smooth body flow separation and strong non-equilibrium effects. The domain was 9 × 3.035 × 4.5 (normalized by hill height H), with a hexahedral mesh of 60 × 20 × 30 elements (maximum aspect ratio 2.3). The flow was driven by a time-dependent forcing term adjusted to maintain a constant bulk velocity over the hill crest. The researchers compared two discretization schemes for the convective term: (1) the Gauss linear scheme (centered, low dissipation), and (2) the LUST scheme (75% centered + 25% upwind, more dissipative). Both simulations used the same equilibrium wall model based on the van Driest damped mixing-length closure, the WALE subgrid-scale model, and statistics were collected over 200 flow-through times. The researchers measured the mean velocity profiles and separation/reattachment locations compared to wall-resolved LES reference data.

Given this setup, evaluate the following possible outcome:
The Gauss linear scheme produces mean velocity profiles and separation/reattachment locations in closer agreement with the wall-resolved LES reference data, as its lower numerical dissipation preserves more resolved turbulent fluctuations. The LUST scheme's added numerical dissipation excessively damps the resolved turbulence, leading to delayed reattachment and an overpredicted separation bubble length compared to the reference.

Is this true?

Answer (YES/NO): NO